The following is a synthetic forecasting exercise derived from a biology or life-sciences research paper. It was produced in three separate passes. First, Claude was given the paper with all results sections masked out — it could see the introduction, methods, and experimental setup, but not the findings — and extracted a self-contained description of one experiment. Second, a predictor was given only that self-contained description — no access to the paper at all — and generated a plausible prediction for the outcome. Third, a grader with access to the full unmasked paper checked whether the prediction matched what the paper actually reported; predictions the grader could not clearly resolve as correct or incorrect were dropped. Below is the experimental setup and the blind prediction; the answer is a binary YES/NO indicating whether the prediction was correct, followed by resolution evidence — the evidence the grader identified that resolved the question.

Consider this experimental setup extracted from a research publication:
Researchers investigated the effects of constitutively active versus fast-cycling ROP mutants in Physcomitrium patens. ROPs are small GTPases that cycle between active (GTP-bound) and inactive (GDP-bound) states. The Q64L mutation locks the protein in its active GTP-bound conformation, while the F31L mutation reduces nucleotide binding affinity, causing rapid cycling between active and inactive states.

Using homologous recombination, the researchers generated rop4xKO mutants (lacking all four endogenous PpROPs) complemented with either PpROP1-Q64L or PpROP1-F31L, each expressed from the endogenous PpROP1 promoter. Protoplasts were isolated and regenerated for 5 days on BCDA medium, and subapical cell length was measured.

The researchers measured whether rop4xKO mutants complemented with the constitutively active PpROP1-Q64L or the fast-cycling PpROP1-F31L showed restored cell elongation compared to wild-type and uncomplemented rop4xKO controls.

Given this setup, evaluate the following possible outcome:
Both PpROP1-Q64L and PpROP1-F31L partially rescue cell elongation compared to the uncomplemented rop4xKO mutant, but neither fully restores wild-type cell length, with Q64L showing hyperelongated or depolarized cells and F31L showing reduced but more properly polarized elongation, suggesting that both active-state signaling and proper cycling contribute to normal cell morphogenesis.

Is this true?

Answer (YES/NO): NO